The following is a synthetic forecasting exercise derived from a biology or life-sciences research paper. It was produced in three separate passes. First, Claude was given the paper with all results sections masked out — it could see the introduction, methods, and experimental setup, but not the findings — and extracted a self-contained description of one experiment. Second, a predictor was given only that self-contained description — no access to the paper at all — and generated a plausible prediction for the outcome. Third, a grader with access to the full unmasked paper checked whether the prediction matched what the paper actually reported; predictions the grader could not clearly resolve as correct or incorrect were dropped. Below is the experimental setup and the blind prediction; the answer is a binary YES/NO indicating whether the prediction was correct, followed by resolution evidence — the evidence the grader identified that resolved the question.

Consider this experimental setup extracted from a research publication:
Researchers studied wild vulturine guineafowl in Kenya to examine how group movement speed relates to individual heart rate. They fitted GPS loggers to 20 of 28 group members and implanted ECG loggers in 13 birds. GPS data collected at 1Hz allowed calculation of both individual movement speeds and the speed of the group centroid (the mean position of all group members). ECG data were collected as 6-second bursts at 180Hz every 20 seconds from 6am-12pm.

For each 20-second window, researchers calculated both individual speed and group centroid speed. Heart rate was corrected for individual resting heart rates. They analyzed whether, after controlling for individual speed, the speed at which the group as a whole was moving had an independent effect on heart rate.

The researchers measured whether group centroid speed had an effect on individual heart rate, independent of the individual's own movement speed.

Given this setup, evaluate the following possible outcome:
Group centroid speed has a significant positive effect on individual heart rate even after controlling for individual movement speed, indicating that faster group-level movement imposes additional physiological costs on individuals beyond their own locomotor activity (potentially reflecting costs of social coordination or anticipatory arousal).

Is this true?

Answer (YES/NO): YES